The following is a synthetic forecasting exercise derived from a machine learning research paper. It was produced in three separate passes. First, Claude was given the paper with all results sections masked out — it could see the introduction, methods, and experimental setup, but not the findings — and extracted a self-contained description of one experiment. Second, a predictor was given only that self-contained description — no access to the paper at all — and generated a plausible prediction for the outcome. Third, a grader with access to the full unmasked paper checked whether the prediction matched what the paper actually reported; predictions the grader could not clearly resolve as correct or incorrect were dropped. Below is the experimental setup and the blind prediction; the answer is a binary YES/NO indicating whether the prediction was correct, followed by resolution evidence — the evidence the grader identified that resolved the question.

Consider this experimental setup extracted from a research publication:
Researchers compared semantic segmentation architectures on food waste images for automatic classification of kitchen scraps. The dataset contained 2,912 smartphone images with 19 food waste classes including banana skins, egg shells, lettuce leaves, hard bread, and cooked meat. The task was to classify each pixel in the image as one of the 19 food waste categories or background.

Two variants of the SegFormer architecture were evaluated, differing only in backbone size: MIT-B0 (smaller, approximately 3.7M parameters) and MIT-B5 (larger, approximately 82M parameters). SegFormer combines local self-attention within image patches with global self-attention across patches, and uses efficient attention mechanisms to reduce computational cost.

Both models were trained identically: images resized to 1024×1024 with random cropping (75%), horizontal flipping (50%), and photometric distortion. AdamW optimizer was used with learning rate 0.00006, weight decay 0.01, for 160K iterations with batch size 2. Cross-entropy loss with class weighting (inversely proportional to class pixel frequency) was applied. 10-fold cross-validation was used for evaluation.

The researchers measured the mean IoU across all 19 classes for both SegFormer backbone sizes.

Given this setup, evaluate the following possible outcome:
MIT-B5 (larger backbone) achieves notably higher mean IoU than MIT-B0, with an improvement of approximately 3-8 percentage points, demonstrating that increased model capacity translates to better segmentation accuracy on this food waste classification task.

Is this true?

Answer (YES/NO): NO